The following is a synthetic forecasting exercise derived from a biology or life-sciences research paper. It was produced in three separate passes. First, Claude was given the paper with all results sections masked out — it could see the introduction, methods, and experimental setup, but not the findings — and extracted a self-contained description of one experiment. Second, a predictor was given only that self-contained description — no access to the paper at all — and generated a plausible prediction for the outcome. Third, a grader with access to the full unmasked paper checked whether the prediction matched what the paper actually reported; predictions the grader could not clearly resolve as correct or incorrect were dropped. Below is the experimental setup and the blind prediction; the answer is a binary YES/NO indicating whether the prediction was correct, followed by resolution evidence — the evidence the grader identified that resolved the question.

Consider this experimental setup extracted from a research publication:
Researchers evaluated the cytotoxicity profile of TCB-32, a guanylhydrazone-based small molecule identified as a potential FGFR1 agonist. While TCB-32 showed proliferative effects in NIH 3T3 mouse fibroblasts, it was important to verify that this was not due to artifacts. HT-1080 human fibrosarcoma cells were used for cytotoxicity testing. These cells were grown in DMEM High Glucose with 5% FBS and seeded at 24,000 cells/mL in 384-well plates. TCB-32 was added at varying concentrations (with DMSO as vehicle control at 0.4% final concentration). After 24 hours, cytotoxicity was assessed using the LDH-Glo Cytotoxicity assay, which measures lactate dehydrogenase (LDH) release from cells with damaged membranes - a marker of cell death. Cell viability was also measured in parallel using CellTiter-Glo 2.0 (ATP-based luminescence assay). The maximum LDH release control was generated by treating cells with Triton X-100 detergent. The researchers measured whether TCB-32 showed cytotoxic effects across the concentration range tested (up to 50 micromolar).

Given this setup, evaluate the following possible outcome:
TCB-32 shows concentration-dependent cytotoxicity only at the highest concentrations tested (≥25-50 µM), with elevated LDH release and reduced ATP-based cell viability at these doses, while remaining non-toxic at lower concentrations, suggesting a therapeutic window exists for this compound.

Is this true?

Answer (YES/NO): YES